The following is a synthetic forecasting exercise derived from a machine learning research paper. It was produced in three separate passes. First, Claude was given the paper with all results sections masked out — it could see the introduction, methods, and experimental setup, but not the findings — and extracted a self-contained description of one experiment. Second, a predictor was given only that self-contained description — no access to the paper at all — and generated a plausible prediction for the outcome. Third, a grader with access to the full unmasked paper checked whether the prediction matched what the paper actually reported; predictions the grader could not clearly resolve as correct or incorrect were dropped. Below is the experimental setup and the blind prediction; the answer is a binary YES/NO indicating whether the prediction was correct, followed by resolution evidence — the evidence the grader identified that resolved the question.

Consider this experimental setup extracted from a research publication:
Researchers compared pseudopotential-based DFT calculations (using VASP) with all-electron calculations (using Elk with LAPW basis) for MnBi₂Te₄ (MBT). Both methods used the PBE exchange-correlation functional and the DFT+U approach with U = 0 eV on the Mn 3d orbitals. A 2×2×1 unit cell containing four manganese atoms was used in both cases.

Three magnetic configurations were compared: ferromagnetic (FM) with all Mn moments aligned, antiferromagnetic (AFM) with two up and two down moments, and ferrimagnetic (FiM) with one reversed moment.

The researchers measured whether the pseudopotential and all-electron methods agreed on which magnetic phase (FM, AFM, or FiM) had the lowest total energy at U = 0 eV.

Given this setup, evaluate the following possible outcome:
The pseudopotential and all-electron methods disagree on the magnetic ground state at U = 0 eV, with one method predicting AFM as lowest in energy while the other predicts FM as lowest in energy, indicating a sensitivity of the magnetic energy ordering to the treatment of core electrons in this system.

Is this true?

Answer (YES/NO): NO